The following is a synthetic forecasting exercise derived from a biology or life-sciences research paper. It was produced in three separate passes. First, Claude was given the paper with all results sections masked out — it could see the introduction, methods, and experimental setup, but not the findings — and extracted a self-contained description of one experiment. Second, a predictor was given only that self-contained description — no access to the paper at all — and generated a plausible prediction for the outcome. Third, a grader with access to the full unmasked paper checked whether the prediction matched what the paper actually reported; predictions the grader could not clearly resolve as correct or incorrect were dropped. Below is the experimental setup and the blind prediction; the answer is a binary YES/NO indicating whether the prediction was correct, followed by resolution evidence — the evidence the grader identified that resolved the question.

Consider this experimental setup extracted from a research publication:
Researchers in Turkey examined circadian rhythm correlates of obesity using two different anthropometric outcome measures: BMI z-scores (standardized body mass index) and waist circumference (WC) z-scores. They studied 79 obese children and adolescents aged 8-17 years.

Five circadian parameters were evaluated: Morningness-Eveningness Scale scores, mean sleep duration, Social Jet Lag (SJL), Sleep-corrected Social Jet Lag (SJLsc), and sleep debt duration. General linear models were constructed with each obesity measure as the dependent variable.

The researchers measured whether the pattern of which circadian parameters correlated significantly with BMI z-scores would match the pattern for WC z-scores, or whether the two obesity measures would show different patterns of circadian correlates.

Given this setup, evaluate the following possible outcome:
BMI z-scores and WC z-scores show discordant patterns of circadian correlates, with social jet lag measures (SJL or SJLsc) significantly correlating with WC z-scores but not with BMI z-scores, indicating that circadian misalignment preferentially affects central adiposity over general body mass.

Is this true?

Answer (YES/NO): YES